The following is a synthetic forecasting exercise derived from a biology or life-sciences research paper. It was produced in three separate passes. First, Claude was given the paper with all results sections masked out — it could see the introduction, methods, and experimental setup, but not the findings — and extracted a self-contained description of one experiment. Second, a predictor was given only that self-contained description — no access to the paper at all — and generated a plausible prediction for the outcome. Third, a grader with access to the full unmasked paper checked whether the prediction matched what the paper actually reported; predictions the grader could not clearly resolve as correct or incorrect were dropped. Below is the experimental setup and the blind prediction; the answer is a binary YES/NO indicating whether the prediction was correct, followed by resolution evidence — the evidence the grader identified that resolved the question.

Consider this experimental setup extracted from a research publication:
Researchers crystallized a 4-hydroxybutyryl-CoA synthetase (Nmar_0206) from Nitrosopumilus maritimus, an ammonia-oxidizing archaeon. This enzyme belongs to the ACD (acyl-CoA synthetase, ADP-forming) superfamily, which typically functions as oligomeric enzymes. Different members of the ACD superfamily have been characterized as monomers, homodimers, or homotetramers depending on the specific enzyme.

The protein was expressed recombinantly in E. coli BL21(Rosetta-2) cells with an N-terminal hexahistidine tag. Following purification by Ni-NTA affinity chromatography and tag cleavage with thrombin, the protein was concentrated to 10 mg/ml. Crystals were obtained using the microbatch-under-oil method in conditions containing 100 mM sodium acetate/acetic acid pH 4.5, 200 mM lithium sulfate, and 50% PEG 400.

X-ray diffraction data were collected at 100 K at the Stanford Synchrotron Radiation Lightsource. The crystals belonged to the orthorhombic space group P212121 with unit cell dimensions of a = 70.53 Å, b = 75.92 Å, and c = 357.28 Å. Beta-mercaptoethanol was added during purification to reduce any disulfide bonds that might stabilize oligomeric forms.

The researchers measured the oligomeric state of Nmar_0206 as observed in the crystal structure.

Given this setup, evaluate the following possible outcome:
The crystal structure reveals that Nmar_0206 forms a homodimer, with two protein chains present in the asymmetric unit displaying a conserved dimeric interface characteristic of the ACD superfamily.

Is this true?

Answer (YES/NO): YES